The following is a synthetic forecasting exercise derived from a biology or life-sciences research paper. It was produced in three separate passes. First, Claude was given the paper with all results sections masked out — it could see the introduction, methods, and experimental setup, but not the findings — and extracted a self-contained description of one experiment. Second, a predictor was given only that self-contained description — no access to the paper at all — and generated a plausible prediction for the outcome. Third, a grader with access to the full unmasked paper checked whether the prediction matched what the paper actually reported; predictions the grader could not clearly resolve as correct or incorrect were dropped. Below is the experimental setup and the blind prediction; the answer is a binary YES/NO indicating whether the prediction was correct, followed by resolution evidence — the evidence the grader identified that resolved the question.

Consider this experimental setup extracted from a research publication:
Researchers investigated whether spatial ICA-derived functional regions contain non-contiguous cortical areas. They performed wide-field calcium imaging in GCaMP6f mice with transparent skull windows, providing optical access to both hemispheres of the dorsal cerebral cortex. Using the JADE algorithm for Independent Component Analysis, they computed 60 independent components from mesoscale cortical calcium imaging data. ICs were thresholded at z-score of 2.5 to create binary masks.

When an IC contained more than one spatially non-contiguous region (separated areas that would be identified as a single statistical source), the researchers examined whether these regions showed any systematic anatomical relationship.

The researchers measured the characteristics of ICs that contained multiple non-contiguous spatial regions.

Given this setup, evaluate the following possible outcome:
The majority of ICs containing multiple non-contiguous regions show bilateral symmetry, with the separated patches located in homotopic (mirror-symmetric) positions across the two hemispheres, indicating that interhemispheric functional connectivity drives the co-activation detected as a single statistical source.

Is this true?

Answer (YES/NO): YES